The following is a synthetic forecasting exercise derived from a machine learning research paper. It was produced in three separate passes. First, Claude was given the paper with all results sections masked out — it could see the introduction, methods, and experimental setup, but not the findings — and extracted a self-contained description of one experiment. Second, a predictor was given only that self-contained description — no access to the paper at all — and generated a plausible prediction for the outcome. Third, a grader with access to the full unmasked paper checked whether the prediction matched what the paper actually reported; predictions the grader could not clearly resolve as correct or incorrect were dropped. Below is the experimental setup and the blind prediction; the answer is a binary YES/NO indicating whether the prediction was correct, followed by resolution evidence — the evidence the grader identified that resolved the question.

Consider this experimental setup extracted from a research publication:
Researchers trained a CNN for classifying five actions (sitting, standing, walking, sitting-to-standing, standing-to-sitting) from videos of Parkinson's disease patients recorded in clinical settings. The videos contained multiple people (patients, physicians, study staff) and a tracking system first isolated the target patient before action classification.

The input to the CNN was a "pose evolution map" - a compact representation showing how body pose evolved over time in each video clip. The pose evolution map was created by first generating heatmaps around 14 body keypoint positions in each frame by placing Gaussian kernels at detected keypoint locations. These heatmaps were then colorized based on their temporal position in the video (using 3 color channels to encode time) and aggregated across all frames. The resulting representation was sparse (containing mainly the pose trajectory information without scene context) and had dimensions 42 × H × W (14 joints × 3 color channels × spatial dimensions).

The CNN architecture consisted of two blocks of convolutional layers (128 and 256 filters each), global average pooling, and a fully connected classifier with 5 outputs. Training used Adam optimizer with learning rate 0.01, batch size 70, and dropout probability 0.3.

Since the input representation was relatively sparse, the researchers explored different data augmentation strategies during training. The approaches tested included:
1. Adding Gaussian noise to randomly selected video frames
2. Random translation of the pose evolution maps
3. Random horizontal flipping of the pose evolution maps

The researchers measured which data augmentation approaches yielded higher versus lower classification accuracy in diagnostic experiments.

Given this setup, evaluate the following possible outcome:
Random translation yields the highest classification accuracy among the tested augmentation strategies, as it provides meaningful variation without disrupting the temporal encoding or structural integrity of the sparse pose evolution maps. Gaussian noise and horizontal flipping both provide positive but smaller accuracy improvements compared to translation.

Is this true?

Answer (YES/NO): NO